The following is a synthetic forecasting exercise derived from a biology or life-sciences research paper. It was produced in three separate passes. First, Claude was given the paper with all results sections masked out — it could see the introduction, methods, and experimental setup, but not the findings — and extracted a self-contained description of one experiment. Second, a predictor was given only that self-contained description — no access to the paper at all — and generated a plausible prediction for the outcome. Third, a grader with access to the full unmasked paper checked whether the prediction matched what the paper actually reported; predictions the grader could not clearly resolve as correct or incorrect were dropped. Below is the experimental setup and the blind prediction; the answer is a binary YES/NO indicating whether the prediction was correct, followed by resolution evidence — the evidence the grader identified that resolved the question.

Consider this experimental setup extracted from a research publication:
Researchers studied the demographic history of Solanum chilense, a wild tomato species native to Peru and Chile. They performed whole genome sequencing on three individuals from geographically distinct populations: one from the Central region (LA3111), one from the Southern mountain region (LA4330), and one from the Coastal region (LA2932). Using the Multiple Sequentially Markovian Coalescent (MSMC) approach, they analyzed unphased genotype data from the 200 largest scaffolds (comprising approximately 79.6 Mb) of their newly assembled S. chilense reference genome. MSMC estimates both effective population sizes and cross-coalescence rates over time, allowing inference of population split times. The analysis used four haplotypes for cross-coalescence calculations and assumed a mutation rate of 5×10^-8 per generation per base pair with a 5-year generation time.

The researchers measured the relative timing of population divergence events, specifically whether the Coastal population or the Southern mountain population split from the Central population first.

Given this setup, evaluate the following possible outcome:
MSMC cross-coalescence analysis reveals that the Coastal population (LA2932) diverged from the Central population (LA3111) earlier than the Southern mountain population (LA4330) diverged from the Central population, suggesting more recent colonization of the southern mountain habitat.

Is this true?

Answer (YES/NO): YES